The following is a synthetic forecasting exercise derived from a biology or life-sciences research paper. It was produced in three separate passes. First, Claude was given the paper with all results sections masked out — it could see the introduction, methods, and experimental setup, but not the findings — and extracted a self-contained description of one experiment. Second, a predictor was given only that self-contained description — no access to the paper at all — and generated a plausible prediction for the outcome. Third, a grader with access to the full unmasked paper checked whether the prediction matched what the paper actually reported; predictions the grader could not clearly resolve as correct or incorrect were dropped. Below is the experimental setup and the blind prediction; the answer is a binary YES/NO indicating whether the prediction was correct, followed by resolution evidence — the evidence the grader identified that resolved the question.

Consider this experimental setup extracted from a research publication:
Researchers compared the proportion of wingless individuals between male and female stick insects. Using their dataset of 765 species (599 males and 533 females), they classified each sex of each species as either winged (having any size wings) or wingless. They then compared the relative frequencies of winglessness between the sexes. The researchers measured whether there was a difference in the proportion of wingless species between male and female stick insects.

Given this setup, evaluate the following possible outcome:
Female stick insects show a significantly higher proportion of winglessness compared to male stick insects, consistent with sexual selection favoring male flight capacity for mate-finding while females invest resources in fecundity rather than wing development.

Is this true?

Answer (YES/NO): YES